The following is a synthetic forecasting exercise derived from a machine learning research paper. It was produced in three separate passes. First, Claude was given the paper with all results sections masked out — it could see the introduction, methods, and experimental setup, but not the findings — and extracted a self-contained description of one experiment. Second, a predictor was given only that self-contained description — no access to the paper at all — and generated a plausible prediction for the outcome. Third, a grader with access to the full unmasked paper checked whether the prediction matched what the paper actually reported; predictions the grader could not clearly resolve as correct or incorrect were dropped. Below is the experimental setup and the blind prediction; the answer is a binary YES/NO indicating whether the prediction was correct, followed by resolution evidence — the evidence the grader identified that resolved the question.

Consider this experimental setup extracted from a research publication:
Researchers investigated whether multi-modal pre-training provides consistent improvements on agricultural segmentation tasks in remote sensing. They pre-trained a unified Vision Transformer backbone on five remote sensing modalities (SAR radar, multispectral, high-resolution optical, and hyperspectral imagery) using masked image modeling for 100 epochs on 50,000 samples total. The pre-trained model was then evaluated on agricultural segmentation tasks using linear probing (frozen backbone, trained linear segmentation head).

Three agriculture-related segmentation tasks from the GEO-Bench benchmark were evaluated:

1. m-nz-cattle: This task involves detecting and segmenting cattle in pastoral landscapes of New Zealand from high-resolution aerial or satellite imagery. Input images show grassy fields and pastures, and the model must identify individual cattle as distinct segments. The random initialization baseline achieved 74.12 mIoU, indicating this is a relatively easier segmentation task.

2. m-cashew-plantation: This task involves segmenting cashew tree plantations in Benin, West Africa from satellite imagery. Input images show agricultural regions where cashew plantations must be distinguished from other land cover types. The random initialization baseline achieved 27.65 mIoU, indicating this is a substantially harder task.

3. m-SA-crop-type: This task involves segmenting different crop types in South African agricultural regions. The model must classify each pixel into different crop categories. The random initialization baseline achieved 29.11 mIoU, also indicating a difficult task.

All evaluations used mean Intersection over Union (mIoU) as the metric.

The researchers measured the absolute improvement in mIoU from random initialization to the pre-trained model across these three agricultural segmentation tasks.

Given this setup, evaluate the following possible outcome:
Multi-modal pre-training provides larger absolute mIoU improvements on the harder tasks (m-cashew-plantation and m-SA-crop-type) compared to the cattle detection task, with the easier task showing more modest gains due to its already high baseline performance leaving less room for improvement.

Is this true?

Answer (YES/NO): NO